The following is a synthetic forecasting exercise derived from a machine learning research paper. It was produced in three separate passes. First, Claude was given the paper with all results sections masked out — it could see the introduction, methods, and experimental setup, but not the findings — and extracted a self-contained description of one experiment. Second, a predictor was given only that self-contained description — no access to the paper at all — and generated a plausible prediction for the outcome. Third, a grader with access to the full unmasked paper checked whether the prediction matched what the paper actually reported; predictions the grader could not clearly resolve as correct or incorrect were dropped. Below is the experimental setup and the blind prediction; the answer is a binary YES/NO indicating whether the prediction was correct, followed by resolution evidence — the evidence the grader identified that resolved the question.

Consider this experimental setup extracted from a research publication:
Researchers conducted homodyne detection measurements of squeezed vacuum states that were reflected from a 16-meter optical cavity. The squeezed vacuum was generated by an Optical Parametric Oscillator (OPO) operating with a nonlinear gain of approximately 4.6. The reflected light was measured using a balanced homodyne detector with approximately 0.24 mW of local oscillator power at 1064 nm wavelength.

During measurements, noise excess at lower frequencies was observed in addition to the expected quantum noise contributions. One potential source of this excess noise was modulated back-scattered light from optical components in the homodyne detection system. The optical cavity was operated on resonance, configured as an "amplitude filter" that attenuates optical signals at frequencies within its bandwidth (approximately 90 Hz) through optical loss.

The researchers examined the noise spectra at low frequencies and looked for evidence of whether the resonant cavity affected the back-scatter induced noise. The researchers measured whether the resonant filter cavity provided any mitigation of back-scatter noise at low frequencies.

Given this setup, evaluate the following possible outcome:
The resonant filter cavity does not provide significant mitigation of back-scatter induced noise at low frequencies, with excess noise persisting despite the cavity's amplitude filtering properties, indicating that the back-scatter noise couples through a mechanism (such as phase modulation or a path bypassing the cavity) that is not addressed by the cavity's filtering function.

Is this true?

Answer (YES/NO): NO